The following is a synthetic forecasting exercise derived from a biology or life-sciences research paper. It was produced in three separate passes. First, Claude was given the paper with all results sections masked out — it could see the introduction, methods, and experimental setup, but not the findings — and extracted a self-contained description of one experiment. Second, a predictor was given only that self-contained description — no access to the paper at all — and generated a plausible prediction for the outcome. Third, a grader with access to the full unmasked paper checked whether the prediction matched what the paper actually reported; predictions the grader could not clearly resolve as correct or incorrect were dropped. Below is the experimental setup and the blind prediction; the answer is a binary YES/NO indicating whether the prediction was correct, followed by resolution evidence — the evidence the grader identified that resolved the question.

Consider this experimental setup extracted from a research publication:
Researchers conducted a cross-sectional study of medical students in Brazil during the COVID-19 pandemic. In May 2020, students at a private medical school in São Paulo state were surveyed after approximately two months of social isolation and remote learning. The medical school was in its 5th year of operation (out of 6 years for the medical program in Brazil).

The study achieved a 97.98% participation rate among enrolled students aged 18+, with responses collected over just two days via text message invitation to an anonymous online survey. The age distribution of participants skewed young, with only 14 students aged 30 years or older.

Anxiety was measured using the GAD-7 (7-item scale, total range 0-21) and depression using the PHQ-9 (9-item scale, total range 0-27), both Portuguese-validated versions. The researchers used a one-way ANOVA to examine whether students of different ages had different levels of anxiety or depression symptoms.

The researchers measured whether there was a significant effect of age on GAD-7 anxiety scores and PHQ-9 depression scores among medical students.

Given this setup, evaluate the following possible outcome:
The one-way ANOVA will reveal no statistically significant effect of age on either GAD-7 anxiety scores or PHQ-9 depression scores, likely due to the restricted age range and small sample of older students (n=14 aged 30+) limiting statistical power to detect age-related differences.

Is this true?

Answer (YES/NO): YES